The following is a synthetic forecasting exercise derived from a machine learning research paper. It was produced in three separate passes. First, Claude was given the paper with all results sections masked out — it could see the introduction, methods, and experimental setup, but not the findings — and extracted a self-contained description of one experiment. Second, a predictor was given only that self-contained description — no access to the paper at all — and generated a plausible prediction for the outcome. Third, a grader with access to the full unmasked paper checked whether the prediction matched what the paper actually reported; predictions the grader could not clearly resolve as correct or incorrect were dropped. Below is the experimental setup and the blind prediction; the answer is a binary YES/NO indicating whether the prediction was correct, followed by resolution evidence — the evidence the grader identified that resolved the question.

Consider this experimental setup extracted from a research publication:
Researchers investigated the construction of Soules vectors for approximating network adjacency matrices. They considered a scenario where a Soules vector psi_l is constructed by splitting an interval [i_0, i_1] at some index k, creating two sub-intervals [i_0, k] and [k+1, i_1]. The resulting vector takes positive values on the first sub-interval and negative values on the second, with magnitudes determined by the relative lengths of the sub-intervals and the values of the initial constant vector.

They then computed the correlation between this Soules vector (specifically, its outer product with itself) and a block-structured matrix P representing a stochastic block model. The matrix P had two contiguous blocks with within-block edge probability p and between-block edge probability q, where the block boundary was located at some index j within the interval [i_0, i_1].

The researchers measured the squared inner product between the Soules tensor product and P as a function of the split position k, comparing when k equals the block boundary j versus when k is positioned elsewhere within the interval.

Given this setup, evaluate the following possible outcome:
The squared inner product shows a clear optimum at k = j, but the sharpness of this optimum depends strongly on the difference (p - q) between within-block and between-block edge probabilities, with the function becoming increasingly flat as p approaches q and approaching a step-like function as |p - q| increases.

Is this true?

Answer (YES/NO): NO